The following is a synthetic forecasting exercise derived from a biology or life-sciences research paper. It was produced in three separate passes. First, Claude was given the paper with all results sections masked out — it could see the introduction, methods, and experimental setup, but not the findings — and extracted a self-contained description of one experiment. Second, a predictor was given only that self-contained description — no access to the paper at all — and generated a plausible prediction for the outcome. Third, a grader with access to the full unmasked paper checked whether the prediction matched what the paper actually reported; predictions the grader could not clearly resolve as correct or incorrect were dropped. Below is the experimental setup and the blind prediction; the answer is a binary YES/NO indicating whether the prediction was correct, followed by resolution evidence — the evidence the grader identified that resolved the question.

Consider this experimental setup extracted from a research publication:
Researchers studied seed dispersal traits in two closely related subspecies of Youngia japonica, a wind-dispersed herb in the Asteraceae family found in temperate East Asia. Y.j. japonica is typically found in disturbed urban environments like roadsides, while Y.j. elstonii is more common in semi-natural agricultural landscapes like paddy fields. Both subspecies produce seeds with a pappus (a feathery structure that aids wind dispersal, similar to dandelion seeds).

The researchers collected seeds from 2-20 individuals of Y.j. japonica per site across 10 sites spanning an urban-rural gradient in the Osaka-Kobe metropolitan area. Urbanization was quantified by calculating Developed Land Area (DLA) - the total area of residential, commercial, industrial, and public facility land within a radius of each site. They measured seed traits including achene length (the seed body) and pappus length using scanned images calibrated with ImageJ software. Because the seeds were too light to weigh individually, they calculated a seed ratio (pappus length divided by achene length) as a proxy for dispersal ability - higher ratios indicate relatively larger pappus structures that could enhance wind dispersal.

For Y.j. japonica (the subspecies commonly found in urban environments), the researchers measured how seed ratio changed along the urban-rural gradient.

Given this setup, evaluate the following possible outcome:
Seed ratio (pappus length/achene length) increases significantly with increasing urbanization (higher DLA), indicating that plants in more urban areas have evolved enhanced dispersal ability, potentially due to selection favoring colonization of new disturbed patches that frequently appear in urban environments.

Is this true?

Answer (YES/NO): NO